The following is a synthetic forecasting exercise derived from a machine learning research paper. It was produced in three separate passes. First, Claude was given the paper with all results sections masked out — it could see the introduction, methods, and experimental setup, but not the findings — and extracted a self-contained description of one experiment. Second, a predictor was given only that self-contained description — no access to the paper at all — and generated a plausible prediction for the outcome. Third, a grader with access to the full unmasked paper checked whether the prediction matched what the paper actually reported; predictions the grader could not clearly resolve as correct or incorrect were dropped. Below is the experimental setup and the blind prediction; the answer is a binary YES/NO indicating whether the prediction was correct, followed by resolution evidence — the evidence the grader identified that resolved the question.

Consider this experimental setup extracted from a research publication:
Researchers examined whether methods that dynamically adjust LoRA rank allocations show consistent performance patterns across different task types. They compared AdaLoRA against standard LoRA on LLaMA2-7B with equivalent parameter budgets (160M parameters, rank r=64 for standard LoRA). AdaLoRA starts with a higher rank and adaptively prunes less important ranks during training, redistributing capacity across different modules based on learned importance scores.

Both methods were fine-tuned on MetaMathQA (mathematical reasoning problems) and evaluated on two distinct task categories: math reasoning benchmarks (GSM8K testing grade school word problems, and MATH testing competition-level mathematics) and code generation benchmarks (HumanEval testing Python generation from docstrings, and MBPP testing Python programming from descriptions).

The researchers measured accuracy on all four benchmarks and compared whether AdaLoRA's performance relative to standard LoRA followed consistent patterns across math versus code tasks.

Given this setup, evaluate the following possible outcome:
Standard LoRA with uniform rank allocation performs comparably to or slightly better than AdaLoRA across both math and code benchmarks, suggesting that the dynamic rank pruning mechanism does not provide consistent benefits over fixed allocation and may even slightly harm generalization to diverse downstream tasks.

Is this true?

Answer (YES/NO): NO